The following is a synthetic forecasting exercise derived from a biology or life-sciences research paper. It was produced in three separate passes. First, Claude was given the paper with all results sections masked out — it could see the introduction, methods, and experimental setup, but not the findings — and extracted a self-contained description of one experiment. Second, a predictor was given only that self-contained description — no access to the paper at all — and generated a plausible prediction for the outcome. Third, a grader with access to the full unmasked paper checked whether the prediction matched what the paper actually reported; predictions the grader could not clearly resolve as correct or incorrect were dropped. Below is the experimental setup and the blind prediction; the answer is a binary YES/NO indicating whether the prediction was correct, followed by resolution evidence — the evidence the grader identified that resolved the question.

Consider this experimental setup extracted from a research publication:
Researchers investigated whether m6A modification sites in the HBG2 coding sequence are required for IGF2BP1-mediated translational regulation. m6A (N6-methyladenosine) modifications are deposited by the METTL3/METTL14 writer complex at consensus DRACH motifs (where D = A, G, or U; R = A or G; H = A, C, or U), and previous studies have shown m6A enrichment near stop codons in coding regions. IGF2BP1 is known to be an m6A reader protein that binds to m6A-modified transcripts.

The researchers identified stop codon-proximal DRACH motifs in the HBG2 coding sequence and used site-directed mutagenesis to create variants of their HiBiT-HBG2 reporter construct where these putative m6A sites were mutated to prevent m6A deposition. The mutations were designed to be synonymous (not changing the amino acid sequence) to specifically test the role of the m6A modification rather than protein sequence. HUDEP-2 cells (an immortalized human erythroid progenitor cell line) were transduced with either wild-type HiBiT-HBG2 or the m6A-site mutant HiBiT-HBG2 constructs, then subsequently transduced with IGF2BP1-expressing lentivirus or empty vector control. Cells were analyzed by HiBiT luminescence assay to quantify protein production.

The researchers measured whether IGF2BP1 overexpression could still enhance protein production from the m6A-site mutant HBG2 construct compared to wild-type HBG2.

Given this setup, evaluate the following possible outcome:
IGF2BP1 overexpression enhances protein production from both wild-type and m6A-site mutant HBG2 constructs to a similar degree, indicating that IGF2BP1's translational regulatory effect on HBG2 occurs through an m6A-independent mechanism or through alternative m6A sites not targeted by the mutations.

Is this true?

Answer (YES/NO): NO